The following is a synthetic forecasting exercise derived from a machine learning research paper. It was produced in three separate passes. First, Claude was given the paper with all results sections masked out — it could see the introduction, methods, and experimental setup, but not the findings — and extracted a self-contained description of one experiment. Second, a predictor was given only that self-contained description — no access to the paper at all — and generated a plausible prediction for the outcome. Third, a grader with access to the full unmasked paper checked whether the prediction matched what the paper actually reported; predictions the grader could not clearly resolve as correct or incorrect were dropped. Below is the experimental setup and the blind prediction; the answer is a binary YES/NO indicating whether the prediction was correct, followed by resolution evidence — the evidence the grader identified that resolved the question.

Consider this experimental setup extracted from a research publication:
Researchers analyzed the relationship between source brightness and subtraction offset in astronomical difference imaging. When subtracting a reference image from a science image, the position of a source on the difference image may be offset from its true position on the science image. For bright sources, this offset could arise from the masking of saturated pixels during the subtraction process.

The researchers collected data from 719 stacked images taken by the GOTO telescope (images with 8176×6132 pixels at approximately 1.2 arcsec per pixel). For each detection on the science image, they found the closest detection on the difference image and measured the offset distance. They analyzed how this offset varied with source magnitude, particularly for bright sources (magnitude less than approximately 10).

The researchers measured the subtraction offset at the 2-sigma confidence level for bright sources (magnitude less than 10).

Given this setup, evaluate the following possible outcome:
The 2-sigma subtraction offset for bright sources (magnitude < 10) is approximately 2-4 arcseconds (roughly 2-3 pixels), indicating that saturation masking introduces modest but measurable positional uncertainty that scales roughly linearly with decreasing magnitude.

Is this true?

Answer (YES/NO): NO